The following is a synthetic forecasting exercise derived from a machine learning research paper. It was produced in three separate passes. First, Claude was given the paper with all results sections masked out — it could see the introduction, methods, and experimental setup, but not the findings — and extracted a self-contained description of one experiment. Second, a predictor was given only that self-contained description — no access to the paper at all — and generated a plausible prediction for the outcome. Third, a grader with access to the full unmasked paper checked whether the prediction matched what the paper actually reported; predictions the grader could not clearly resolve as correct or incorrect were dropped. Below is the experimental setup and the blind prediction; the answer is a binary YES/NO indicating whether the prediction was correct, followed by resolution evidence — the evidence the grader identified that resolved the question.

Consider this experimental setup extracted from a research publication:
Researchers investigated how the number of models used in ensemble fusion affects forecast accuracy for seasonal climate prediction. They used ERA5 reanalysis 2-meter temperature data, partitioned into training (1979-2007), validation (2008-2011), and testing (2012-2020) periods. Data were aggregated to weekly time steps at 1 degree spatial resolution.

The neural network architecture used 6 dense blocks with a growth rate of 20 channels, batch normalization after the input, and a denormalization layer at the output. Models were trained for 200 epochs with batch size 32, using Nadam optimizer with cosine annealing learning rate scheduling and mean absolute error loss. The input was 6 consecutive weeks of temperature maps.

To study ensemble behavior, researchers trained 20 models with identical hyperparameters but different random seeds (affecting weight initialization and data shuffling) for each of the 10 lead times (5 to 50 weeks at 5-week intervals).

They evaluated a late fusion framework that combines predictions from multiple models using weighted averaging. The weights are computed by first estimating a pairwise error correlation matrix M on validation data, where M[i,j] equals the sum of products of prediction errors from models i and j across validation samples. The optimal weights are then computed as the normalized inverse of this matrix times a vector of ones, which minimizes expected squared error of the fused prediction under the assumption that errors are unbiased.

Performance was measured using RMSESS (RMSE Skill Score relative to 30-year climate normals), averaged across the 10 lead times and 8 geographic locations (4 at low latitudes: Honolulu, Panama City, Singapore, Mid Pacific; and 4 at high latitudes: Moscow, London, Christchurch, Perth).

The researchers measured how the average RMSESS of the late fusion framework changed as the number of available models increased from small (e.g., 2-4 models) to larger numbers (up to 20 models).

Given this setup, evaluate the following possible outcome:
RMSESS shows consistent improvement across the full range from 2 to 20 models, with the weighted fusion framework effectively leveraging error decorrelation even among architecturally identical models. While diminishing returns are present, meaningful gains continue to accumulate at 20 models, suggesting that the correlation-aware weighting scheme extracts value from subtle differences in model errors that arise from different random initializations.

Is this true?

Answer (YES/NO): NO